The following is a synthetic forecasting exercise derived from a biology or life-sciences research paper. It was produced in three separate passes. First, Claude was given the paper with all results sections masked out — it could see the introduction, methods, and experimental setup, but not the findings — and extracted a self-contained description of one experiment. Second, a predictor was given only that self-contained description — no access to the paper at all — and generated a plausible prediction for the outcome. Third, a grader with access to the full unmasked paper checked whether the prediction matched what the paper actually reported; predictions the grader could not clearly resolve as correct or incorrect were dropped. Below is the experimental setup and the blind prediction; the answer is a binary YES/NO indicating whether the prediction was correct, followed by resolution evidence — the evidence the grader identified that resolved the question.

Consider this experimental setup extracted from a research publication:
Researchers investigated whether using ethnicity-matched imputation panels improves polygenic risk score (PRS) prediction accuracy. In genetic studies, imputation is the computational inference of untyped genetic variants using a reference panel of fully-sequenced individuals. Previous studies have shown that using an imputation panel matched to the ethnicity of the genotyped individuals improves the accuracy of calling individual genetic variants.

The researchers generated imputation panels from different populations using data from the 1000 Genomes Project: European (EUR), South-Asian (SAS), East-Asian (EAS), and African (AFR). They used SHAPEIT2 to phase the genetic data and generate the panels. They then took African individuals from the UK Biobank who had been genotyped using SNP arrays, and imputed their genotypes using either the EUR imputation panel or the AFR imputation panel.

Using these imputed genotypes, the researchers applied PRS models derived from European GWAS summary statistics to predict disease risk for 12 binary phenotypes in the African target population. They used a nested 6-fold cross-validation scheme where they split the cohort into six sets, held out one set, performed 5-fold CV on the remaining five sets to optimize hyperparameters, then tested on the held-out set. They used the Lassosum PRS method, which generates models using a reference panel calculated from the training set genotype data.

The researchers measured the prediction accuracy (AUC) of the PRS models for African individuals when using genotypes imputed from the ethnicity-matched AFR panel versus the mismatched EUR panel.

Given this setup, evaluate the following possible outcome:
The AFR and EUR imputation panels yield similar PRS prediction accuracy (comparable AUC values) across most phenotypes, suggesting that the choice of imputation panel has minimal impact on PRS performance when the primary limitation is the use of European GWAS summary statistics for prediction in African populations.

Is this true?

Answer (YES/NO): YES